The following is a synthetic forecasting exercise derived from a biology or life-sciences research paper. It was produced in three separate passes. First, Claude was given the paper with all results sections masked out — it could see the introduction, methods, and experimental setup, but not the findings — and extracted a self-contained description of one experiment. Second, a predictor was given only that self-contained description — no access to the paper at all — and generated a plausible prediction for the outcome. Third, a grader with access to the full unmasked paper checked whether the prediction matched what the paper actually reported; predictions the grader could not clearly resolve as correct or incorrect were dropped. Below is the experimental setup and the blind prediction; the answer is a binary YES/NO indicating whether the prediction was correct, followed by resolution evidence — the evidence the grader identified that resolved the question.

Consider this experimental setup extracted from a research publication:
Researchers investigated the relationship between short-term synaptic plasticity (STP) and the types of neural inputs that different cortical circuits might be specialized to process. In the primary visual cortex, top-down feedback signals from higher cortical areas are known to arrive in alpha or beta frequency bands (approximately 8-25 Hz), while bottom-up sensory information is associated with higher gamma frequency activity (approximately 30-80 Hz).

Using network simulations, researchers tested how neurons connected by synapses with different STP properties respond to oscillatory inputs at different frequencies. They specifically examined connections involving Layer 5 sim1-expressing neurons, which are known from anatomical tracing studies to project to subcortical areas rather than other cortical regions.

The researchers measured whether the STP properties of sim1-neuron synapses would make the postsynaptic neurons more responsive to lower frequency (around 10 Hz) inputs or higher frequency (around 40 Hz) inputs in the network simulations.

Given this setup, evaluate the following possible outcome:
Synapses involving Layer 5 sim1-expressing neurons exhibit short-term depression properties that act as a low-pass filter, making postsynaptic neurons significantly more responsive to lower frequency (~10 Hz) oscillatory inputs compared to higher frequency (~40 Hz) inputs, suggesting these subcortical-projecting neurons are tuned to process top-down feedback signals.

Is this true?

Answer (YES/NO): NO